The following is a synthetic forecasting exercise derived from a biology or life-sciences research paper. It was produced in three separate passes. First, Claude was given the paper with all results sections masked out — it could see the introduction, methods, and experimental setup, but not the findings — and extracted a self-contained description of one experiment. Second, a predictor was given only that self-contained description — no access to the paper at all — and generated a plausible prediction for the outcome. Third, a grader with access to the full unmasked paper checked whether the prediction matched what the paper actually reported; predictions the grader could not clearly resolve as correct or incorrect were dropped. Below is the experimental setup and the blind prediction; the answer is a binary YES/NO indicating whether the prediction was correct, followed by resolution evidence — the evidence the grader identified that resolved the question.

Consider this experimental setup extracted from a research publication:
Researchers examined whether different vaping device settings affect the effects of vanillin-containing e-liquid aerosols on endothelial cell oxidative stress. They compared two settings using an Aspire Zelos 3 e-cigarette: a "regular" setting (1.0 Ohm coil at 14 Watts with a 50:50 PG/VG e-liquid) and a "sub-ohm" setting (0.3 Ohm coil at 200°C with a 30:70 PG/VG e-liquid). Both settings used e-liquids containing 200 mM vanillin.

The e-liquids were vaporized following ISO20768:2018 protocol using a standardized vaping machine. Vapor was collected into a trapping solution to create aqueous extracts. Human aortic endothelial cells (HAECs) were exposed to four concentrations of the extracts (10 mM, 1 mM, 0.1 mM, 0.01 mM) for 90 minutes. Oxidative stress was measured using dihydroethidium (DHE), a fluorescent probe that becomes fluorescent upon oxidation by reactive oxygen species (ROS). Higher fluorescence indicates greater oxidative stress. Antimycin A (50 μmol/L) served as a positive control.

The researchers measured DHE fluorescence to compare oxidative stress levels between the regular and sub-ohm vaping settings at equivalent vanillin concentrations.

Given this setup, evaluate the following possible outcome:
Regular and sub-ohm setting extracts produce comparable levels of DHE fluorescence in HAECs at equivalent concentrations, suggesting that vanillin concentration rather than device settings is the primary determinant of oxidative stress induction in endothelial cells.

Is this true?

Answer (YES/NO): NO